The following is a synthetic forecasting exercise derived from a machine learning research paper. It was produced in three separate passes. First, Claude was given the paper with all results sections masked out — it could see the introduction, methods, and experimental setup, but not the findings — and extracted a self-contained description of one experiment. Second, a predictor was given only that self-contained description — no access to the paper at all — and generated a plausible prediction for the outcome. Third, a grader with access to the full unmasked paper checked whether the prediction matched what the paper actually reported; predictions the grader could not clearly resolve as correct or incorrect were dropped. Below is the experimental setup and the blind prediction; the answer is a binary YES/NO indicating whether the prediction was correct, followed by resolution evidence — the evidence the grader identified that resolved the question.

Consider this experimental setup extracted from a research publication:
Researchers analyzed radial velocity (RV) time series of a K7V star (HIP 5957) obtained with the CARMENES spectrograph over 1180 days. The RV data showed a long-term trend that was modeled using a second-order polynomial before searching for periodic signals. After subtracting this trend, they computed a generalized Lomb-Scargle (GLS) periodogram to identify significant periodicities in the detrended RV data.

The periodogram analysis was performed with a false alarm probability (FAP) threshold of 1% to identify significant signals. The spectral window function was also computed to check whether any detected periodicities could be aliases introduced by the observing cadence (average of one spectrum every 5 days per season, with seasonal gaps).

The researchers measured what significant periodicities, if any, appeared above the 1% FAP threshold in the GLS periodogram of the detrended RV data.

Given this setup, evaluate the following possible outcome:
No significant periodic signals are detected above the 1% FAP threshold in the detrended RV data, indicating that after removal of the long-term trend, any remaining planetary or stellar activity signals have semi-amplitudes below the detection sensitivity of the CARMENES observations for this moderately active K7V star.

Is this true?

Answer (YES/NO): NO